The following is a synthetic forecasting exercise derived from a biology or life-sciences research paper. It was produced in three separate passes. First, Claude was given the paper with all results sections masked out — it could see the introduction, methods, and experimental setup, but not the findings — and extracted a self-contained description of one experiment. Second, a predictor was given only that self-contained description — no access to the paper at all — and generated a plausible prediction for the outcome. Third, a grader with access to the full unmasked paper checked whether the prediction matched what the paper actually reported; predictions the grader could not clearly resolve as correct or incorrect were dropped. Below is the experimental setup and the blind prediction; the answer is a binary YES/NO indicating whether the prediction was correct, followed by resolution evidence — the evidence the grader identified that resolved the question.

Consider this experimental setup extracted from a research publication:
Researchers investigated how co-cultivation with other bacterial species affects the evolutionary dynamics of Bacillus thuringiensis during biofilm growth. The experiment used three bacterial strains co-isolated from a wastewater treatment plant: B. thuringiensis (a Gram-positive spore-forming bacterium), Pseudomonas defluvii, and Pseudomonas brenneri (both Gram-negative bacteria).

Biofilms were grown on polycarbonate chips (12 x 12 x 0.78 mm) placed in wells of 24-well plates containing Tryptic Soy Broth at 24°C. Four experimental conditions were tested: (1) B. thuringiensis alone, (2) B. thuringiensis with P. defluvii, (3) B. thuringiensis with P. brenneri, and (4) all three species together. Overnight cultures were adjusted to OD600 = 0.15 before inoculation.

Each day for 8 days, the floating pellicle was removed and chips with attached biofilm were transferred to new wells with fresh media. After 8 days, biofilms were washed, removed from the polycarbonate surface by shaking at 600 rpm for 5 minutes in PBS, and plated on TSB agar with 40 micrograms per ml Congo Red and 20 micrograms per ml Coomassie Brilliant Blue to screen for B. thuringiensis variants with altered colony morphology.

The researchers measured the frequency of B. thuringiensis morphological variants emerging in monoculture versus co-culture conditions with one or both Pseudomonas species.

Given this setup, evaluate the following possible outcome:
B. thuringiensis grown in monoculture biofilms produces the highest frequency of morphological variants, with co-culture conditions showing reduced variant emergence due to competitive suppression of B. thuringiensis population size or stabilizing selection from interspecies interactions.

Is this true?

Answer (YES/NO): NO